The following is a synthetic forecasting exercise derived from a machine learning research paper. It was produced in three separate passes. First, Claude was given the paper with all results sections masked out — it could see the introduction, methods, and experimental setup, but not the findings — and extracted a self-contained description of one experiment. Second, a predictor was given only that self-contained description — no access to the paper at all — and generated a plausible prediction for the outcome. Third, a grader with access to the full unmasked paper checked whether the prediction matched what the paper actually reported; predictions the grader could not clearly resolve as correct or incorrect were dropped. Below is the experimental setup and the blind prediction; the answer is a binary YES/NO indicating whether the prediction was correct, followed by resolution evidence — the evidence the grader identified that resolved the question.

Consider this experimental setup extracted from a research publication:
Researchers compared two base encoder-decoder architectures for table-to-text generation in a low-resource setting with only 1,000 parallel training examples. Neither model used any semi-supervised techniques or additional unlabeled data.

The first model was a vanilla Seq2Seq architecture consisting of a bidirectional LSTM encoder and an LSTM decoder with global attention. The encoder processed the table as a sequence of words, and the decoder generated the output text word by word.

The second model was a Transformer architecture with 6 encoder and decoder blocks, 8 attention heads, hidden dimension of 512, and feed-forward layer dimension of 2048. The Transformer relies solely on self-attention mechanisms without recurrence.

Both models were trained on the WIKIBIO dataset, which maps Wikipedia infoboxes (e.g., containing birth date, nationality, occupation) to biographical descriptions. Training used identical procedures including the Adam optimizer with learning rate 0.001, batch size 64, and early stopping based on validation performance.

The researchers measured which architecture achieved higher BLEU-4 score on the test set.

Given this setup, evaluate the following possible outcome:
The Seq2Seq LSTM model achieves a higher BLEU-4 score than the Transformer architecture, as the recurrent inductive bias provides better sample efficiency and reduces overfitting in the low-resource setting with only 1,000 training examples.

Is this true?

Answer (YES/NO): NO